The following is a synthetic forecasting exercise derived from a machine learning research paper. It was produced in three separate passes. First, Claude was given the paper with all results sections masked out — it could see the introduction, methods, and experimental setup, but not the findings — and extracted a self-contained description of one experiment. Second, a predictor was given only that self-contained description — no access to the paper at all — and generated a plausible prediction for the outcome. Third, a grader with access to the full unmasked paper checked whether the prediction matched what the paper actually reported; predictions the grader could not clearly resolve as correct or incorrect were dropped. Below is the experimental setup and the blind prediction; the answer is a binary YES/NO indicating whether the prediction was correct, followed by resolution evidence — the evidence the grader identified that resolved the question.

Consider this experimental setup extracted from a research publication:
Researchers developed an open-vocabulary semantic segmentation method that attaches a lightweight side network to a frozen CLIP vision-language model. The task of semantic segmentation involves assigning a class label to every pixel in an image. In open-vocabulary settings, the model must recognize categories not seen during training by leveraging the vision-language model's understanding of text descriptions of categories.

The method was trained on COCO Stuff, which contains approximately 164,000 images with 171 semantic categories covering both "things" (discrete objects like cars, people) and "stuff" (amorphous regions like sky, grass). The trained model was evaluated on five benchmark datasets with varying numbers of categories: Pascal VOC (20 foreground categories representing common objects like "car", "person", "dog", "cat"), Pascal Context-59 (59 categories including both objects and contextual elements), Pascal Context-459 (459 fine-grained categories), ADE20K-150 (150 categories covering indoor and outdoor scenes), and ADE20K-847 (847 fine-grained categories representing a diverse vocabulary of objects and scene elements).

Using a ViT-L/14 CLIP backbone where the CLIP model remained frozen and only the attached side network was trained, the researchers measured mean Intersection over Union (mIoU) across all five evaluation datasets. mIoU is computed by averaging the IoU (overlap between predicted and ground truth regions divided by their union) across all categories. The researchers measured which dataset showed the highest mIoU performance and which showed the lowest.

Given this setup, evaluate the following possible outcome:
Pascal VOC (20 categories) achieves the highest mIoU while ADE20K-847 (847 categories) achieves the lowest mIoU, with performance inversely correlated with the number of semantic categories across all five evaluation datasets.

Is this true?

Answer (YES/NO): YES